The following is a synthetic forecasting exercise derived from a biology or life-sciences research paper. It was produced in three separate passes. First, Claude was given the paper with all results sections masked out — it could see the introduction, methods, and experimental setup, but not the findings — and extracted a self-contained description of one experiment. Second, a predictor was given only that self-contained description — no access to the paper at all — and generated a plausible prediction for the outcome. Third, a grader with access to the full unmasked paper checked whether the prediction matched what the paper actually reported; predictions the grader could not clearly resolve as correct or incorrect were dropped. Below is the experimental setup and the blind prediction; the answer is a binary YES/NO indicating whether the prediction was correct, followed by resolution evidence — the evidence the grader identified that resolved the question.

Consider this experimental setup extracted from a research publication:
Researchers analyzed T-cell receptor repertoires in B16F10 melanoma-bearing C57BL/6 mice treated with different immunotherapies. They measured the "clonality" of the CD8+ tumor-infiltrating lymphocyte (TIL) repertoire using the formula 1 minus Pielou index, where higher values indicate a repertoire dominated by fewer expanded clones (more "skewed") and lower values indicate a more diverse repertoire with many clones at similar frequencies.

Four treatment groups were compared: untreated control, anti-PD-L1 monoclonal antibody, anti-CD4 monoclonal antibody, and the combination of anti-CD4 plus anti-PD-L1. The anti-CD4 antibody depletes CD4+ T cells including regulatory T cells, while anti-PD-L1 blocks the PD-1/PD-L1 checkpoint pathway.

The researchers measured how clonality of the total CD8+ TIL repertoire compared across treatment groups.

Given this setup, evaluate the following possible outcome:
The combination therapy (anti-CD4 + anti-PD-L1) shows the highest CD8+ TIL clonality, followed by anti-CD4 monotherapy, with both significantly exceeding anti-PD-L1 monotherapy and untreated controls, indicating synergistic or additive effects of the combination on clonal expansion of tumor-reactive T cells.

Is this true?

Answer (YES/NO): NO